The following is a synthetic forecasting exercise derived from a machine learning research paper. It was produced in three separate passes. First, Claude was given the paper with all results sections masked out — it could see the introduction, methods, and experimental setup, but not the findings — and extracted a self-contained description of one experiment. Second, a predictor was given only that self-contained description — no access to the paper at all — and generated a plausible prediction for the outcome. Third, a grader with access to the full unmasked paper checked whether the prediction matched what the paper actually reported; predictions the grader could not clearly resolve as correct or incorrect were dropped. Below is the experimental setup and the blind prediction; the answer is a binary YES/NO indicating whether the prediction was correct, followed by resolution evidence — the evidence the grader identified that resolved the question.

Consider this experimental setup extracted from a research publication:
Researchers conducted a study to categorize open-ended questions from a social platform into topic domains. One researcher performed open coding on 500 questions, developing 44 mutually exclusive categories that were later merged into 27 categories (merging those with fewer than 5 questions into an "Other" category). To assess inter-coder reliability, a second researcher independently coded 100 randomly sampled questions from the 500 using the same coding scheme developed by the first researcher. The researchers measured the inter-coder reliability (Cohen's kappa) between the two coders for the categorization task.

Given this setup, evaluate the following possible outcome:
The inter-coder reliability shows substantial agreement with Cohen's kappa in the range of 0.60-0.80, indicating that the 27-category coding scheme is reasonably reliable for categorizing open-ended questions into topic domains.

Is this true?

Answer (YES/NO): NO